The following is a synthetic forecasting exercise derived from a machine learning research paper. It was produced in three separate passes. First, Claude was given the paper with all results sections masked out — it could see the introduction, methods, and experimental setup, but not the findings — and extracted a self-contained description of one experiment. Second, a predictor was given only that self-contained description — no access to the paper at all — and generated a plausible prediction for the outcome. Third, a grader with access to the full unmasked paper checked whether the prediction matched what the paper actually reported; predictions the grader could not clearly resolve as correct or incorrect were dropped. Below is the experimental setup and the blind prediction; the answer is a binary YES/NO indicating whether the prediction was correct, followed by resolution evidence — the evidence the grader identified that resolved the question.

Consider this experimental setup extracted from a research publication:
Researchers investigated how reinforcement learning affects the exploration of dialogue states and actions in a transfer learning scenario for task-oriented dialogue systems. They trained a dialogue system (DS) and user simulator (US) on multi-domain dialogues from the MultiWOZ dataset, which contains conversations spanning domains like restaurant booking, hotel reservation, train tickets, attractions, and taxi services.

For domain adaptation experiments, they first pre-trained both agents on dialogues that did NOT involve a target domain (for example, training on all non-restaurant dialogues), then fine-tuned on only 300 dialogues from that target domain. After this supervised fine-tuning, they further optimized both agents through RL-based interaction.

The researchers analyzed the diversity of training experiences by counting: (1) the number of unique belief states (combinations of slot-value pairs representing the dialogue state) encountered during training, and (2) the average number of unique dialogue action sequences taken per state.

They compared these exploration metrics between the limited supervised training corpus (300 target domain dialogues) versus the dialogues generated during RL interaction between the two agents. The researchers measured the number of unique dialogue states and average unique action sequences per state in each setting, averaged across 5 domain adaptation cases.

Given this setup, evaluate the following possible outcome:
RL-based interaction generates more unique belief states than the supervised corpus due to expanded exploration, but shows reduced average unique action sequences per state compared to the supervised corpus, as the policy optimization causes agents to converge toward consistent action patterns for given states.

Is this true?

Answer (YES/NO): NO